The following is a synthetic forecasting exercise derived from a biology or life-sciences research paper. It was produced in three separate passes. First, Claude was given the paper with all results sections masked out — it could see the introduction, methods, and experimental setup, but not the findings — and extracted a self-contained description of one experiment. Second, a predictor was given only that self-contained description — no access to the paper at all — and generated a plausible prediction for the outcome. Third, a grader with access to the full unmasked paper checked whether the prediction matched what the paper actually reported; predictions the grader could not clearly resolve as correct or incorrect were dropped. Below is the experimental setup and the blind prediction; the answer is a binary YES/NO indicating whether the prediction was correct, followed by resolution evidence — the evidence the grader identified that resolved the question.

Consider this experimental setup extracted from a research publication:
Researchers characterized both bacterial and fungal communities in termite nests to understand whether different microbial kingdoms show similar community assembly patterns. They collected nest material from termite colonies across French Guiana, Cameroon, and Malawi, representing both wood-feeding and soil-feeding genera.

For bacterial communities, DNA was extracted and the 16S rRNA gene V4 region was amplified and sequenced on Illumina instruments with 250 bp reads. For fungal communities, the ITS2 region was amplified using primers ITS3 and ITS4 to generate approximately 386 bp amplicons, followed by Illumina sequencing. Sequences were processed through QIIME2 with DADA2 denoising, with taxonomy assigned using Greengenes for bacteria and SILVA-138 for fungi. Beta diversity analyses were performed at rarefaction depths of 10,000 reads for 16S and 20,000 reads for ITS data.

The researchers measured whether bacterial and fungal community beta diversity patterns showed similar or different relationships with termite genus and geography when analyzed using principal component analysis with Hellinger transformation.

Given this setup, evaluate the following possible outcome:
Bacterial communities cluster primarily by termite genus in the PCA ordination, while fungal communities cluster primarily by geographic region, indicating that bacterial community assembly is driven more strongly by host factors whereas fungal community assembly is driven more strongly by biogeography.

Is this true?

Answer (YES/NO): NO